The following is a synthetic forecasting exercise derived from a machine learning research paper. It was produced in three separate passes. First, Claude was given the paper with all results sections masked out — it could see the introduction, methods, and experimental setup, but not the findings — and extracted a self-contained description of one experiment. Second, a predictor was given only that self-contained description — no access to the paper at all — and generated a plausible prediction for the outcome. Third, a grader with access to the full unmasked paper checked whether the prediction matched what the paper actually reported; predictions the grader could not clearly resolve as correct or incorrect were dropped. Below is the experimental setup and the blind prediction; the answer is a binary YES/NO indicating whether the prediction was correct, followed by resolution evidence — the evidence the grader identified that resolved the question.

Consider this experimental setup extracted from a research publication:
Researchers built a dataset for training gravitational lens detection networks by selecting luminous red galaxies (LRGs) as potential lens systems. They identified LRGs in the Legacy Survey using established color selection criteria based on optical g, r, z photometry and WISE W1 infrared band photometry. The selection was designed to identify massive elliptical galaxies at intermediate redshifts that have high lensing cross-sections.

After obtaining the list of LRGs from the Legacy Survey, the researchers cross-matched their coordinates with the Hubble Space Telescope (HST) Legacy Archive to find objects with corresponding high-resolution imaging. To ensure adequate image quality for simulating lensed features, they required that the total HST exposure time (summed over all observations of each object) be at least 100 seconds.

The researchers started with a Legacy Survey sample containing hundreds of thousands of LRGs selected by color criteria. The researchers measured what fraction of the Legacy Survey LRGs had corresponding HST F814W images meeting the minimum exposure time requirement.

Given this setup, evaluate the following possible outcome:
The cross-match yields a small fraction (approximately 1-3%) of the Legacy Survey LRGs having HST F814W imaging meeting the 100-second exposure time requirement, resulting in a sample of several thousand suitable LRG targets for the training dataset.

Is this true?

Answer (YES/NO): NO